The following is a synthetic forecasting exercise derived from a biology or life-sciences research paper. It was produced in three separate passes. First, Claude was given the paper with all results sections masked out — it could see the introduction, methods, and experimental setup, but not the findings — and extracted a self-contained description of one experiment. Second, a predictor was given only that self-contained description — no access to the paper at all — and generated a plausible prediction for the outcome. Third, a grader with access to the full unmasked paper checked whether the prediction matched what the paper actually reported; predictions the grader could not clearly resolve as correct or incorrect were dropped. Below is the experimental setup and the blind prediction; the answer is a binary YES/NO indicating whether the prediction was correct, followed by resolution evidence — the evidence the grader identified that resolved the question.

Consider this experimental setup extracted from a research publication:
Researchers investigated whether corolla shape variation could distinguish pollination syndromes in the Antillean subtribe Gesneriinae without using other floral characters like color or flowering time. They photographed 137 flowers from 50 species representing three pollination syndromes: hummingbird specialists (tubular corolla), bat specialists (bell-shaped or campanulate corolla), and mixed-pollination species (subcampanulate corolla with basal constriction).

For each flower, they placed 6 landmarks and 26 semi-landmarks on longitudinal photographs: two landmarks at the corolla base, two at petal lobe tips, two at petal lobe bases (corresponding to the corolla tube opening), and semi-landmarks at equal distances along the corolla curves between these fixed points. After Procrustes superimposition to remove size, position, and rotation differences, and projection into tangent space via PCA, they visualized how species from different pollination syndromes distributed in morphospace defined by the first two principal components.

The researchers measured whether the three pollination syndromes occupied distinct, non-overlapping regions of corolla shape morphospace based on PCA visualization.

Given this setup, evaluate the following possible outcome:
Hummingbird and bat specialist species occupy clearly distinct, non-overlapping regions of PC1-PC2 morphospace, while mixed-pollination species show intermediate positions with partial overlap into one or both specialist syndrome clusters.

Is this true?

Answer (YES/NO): NO